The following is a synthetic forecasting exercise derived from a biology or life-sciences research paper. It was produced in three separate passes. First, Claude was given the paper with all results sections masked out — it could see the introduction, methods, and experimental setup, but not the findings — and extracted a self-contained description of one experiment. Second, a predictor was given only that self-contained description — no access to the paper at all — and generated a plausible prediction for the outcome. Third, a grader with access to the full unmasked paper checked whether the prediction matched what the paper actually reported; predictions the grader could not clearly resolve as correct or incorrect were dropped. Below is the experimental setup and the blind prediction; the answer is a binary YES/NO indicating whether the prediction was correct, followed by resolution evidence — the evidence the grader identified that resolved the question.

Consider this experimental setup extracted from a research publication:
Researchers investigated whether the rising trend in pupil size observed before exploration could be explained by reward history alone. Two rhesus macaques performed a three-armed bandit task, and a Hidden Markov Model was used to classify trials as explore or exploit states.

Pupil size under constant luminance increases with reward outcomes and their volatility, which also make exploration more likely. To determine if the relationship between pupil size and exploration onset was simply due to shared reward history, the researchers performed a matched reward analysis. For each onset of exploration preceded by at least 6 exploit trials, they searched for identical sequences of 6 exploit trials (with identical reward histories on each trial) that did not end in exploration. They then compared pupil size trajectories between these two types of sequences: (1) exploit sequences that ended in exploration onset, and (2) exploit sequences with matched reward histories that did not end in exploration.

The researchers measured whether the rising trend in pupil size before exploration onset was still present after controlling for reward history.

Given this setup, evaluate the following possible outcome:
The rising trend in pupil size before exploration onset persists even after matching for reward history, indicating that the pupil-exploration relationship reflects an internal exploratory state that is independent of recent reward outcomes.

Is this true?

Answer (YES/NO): NO